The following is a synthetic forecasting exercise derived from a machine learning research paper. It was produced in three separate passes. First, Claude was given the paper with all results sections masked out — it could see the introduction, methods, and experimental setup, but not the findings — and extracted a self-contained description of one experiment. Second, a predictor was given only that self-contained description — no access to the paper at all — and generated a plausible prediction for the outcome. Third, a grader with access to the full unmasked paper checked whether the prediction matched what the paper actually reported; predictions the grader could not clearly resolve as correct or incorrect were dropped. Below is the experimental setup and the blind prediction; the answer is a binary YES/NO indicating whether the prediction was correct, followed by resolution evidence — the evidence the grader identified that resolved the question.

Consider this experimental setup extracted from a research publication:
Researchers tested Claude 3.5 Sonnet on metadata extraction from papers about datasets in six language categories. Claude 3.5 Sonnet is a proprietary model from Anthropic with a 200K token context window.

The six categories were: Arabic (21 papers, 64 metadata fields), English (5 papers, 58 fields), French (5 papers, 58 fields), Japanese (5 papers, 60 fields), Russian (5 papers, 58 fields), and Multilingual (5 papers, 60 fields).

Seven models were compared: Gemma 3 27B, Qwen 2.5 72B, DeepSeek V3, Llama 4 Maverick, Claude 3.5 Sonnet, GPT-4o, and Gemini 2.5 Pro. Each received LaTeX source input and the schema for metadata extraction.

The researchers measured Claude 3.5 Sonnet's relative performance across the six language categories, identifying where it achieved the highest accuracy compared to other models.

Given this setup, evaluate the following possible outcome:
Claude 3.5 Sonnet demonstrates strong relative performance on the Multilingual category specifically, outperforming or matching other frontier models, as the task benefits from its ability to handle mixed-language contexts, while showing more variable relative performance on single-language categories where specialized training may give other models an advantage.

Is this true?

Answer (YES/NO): YES